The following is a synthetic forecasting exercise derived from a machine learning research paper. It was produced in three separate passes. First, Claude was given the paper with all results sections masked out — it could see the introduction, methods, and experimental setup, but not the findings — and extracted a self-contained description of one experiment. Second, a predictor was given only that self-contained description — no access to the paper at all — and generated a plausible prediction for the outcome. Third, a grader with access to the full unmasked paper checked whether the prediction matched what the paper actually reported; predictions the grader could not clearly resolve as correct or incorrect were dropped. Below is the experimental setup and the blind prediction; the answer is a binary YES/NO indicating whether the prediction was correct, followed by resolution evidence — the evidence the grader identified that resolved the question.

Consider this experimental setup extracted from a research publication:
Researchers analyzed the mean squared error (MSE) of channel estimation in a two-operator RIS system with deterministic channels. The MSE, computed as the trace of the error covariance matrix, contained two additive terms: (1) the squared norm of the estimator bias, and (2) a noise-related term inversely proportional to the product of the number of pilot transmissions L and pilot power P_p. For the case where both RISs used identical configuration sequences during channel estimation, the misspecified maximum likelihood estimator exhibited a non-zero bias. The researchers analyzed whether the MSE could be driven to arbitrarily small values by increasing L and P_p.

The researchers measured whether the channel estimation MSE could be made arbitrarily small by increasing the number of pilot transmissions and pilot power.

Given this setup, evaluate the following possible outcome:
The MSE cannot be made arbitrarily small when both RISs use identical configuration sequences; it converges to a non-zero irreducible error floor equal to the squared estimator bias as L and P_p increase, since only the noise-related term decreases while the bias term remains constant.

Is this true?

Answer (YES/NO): YES